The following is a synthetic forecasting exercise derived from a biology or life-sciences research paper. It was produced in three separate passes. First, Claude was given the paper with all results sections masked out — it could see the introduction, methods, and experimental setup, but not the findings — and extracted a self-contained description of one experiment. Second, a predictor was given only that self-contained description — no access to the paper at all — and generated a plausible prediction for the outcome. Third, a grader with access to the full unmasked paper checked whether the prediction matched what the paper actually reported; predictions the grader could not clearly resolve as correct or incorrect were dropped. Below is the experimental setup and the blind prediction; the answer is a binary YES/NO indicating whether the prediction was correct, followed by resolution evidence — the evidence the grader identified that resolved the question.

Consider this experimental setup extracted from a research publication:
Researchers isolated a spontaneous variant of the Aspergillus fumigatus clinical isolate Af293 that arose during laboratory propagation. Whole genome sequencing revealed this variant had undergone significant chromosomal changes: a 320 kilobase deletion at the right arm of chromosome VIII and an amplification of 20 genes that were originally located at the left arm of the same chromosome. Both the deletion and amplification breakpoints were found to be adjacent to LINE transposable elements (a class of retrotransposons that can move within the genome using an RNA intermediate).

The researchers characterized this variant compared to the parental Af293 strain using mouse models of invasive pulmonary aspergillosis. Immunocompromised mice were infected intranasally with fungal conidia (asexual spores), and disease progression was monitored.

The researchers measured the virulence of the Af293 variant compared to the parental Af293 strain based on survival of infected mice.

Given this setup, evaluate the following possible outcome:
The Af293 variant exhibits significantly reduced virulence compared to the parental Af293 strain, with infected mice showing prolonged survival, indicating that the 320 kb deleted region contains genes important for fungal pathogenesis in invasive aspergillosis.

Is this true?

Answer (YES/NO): NO